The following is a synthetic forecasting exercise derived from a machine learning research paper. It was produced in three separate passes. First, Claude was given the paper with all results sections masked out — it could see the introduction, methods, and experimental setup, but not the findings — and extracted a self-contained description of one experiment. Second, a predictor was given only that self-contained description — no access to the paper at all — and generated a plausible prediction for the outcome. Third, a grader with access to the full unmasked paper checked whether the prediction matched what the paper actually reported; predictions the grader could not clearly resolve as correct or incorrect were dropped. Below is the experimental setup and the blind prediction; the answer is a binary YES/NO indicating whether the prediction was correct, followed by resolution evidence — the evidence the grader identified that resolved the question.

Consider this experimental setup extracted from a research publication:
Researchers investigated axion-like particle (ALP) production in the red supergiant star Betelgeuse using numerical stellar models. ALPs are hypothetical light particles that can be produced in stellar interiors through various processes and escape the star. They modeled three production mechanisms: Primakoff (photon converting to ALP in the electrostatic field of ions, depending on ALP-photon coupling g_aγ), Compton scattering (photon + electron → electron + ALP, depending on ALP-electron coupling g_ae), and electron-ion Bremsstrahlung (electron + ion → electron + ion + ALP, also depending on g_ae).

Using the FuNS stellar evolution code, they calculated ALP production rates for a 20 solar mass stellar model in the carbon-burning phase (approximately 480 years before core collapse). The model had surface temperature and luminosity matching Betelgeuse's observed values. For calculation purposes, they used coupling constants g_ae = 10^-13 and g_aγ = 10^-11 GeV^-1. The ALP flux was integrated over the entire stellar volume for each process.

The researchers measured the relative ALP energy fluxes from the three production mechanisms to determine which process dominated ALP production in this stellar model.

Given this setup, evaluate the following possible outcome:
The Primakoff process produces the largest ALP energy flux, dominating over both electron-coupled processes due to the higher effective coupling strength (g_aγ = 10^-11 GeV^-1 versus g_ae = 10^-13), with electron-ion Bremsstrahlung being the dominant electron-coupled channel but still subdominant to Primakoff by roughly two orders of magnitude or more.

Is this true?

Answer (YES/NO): NO